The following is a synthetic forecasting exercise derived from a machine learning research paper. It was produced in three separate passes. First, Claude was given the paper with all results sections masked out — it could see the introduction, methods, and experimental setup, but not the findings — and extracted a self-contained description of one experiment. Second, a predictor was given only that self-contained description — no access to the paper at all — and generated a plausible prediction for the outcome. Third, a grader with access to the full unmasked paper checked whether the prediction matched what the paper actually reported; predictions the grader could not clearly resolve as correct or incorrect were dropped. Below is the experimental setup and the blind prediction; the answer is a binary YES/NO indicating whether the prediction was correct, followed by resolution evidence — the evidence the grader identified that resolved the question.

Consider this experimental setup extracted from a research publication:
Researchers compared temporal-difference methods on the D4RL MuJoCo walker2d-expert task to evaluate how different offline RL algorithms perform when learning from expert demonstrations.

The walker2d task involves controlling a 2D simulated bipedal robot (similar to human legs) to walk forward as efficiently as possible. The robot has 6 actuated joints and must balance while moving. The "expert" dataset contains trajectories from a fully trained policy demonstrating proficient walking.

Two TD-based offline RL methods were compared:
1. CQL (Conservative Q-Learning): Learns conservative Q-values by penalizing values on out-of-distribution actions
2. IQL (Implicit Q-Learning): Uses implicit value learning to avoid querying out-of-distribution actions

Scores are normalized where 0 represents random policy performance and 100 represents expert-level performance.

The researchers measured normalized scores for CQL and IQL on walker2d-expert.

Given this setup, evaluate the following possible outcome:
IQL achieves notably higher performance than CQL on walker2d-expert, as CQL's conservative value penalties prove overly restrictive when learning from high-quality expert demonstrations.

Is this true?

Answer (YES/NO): NO